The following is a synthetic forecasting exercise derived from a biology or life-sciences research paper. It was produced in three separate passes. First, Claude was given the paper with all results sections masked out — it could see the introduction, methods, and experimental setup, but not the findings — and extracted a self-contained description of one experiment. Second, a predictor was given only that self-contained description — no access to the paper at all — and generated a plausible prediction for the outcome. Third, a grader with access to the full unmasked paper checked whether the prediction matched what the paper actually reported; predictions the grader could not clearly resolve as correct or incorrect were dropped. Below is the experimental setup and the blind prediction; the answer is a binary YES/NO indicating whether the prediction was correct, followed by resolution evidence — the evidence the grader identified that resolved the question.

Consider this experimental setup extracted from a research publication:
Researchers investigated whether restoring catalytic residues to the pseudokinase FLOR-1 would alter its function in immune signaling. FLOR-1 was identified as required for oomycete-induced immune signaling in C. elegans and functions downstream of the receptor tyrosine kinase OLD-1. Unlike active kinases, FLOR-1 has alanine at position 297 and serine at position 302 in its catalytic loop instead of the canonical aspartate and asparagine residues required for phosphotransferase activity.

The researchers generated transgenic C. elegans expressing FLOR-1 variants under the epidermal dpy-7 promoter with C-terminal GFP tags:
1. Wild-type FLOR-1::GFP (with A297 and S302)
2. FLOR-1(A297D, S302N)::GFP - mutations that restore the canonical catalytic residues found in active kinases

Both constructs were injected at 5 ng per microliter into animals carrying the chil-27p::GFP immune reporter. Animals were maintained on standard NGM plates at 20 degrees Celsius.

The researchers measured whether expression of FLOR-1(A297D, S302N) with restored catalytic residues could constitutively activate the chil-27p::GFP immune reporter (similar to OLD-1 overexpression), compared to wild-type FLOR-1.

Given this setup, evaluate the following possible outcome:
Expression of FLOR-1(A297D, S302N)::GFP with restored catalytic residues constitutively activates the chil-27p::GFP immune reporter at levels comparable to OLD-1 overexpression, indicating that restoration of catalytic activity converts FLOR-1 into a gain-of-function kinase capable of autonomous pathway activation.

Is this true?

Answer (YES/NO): NO